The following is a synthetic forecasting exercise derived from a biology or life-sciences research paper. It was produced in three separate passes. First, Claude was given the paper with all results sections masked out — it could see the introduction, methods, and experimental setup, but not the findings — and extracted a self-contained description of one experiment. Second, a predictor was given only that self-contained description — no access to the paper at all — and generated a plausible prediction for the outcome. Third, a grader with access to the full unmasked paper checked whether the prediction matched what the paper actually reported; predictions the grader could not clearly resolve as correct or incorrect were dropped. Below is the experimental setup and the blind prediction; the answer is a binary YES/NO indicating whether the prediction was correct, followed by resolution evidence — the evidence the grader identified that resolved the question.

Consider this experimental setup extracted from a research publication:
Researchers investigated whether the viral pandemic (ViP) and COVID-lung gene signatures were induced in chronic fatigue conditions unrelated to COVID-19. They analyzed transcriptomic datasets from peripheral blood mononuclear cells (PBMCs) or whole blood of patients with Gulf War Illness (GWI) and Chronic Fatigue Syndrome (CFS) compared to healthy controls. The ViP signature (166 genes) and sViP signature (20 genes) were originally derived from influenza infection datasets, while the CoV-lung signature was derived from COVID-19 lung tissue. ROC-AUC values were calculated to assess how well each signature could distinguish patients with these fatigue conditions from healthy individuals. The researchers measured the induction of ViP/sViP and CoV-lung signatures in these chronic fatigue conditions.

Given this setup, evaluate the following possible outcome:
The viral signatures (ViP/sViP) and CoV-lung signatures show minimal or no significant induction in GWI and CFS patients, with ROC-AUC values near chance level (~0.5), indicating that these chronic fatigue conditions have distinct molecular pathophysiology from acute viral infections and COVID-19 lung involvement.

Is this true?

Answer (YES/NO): YES